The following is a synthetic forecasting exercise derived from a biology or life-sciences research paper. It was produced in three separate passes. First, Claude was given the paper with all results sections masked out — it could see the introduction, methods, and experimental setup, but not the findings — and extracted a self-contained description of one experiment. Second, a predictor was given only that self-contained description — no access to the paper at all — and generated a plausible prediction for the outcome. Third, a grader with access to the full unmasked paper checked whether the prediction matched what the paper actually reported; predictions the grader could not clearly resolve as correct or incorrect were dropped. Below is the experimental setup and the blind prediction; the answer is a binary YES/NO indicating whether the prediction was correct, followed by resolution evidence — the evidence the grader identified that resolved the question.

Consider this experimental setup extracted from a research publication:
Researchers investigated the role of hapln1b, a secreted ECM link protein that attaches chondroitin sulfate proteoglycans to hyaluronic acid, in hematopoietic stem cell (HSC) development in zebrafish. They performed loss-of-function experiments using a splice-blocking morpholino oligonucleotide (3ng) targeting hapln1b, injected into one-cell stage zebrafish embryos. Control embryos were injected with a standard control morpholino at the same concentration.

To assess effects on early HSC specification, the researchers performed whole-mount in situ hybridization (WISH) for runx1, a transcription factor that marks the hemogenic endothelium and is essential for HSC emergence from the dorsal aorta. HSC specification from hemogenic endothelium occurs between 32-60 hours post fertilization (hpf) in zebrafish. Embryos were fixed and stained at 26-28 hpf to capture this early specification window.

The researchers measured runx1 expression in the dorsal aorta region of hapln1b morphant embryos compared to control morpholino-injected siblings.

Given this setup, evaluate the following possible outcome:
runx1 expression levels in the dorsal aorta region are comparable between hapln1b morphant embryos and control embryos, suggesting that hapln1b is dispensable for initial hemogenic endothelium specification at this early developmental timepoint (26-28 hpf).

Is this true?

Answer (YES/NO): NO